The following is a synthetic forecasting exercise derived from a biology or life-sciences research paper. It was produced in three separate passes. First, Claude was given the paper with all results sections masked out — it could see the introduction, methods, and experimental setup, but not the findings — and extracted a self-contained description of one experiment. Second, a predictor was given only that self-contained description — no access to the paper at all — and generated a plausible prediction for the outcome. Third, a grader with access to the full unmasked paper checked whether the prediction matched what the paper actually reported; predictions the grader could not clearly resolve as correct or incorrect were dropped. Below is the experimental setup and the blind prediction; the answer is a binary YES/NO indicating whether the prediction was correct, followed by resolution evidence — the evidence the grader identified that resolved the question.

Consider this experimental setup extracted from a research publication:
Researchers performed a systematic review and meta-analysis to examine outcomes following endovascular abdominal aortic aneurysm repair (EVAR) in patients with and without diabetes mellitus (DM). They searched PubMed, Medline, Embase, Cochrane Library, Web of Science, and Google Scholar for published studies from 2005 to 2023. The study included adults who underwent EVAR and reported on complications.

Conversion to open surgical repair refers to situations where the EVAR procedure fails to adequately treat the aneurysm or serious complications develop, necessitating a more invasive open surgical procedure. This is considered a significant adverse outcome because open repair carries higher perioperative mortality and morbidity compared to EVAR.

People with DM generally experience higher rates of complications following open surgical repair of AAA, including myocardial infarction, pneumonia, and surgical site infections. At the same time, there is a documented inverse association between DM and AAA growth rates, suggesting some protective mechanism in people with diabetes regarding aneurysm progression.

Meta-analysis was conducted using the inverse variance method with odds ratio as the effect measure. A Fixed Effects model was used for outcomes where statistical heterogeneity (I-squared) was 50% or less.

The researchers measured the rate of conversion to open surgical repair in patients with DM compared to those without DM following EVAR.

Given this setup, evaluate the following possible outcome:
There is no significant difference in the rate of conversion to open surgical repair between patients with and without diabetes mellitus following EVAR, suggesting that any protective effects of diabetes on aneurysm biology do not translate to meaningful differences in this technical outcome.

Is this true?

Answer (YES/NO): NO